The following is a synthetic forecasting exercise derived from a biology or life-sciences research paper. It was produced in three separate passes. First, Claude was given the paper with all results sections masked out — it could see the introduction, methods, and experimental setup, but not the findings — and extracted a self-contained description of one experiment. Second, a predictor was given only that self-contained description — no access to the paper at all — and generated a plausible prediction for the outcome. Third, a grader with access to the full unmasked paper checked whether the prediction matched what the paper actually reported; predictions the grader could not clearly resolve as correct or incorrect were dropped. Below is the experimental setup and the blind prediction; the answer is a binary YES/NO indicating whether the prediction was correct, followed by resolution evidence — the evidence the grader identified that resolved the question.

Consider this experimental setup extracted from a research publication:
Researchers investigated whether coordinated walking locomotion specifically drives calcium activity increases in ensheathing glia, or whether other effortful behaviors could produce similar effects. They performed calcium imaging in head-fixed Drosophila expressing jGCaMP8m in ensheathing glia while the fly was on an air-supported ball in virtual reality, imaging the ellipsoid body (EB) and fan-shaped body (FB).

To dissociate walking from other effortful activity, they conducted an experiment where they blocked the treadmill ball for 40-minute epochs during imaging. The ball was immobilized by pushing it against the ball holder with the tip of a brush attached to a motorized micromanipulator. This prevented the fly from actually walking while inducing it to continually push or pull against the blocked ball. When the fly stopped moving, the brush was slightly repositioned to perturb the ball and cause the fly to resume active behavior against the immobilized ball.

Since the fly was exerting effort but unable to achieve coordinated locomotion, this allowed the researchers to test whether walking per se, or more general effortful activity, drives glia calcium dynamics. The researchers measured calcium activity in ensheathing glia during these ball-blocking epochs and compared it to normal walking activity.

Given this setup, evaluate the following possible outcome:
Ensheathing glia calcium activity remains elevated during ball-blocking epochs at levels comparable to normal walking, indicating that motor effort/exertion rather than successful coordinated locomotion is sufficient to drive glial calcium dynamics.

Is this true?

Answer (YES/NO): YES